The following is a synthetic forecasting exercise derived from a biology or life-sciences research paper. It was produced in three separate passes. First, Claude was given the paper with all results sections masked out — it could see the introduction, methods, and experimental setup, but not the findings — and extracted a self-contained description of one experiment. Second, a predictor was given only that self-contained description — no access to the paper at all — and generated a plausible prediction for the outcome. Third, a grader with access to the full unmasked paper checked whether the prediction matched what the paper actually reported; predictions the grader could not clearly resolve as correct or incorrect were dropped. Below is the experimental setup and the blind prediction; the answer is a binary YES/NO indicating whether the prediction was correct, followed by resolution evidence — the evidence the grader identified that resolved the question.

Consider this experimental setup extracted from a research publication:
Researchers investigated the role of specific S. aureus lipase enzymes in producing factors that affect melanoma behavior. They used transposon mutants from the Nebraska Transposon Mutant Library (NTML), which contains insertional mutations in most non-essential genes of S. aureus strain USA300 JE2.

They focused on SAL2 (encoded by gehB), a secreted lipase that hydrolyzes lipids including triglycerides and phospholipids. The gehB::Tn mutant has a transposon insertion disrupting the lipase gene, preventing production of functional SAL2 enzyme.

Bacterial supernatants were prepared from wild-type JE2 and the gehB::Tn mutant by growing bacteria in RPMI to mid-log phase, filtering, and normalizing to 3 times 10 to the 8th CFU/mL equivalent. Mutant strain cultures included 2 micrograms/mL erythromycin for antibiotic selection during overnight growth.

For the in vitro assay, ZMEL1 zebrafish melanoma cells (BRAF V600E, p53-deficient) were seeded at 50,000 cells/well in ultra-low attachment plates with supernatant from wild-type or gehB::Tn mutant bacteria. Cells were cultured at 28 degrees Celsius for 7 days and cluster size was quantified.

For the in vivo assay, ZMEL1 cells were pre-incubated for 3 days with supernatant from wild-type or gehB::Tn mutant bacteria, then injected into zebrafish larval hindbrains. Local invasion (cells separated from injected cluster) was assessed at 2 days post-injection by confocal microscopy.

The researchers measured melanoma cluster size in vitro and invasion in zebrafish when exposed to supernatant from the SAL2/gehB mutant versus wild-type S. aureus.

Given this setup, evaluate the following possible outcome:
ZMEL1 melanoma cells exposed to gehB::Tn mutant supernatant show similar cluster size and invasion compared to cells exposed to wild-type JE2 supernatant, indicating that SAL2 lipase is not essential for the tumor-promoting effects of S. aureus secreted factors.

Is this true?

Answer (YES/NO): NO